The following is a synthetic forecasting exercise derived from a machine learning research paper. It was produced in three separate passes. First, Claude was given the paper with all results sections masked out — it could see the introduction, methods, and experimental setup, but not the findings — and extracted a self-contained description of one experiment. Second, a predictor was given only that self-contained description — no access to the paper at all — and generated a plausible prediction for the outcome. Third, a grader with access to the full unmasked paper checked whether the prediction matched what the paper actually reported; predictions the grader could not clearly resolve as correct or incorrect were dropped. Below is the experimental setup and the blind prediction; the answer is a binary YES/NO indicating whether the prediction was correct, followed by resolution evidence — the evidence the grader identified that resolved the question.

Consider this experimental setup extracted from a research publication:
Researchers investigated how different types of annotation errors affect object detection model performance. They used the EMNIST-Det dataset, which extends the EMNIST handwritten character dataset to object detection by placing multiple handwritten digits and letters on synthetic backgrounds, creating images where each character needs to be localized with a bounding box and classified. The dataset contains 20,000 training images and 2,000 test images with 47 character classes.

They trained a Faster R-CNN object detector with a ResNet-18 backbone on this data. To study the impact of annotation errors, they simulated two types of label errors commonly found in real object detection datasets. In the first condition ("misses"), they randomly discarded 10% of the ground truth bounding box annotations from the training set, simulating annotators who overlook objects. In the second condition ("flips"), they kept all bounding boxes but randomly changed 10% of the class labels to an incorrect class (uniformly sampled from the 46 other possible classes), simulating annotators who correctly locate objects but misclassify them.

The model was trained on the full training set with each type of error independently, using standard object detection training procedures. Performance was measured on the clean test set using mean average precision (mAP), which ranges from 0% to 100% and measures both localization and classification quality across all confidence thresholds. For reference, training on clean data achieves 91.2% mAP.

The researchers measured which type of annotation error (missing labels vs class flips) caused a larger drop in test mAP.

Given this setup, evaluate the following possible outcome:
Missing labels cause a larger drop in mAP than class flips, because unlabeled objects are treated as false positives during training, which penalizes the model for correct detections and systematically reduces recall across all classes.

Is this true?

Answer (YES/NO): NO